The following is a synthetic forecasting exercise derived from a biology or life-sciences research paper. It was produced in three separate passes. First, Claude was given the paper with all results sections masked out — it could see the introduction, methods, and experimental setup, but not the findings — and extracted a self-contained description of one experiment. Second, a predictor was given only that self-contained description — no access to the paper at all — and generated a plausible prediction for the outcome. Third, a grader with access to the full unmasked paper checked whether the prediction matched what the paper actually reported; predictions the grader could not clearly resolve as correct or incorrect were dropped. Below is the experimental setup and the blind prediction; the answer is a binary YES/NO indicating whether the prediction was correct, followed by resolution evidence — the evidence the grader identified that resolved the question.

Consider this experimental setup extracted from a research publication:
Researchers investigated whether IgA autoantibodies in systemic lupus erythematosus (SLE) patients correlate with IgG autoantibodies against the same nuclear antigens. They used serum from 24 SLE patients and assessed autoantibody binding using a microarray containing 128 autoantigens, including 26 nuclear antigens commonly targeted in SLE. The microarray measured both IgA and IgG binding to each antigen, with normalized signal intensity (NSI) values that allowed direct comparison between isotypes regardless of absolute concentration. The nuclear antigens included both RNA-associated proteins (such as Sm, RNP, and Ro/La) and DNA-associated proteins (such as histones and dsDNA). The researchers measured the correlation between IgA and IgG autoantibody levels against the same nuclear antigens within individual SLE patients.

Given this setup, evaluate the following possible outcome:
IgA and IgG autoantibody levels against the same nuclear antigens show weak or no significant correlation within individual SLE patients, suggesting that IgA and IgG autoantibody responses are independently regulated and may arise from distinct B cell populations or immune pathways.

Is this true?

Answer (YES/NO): NO